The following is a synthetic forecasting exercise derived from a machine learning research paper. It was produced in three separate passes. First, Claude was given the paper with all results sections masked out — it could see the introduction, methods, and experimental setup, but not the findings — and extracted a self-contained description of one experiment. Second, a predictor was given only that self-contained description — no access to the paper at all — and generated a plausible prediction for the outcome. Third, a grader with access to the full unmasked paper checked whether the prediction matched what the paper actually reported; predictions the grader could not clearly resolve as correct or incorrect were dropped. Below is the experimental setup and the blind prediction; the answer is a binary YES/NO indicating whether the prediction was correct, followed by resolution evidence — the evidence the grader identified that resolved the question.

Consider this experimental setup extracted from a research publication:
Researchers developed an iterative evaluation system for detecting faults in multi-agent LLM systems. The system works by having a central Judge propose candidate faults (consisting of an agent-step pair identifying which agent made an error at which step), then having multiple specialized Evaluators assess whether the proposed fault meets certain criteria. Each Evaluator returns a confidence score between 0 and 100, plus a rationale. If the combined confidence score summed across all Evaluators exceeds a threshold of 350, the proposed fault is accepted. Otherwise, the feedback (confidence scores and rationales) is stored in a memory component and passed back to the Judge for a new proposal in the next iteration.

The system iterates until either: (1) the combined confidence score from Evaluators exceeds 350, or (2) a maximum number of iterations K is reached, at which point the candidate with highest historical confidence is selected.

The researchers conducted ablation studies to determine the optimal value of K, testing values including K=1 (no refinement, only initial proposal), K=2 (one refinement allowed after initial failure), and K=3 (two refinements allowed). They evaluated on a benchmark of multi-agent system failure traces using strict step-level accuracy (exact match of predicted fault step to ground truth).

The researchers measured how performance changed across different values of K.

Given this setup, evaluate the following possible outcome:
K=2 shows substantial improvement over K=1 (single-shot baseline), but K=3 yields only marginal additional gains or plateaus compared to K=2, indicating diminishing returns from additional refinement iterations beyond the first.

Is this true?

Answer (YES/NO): NO